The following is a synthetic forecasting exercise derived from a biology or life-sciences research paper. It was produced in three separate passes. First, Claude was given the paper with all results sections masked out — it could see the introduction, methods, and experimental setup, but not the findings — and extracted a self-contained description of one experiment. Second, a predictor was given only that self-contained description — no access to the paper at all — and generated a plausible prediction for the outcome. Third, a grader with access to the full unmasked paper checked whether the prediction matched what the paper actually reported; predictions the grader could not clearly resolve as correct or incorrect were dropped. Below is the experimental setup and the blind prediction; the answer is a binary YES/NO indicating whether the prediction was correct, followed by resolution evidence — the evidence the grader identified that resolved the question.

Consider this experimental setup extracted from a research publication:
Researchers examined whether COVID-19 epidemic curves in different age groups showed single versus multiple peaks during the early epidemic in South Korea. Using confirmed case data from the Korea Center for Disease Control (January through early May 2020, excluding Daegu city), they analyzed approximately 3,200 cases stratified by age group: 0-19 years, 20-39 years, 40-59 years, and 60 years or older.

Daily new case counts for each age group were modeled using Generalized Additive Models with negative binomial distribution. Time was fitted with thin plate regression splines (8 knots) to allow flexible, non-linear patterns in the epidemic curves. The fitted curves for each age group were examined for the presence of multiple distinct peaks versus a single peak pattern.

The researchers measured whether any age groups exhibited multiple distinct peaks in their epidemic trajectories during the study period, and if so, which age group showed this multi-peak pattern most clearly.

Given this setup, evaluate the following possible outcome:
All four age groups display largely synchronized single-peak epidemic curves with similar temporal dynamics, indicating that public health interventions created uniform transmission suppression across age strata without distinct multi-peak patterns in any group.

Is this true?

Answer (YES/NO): NO